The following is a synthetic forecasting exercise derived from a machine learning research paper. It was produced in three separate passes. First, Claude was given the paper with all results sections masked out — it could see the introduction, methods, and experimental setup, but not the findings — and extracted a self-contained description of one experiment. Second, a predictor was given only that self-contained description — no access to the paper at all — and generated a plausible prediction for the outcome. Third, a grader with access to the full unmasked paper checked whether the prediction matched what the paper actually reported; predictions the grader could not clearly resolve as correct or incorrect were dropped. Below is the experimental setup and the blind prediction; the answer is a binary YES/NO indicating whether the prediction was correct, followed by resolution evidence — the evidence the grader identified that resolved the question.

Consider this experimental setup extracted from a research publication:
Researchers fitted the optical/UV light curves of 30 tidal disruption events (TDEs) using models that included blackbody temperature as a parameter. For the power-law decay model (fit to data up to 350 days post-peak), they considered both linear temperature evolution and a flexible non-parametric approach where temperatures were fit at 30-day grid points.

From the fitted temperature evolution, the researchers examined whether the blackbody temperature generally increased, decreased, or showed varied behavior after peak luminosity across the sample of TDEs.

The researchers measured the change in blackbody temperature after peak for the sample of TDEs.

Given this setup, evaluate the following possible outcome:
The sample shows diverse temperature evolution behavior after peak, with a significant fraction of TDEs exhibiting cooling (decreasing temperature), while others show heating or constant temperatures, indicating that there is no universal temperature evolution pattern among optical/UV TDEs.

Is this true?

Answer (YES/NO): YES